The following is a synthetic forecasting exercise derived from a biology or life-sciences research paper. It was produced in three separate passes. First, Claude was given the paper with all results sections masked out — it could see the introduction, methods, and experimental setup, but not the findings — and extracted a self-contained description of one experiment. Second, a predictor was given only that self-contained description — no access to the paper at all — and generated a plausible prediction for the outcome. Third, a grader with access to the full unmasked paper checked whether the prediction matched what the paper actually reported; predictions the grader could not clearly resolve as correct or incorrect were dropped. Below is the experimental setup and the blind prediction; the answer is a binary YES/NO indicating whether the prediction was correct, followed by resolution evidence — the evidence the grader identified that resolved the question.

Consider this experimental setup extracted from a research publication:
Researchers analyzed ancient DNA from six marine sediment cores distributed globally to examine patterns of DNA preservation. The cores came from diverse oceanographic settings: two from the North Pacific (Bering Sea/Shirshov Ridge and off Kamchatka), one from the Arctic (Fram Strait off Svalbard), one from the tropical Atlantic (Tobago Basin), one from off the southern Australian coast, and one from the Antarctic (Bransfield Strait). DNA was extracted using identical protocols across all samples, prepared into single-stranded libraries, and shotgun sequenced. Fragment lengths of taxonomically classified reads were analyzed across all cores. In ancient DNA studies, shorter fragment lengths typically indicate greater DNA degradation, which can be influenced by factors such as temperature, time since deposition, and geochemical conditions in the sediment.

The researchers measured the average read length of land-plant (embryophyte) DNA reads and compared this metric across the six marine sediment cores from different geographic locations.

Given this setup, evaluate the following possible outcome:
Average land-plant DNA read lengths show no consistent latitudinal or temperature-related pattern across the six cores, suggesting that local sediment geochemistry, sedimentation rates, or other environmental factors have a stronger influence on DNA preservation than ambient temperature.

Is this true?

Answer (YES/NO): NO